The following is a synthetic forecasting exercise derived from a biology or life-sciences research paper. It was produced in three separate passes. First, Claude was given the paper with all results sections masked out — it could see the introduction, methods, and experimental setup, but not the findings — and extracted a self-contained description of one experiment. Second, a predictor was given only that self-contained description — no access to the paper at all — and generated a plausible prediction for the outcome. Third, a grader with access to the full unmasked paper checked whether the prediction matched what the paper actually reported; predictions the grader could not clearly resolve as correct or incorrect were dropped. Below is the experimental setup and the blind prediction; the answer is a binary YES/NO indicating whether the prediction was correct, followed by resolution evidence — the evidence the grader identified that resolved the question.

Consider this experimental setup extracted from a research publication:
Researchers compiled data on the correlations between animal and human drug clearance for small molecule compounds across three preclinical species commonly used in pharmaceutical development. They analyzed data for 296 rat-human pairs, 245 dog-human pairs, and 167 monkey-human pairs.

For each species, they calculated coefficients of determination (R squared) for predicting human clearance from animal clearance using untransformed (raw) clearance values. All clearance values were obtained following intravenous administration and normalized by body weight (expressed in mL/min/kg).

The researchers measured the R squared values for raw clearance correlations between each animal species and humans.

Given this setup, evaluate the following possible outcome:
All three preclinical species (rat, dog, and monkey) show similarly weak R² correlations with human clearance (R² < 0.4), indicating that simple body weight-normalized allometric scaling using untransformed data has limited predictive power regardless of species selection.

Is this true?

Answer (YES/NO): NO